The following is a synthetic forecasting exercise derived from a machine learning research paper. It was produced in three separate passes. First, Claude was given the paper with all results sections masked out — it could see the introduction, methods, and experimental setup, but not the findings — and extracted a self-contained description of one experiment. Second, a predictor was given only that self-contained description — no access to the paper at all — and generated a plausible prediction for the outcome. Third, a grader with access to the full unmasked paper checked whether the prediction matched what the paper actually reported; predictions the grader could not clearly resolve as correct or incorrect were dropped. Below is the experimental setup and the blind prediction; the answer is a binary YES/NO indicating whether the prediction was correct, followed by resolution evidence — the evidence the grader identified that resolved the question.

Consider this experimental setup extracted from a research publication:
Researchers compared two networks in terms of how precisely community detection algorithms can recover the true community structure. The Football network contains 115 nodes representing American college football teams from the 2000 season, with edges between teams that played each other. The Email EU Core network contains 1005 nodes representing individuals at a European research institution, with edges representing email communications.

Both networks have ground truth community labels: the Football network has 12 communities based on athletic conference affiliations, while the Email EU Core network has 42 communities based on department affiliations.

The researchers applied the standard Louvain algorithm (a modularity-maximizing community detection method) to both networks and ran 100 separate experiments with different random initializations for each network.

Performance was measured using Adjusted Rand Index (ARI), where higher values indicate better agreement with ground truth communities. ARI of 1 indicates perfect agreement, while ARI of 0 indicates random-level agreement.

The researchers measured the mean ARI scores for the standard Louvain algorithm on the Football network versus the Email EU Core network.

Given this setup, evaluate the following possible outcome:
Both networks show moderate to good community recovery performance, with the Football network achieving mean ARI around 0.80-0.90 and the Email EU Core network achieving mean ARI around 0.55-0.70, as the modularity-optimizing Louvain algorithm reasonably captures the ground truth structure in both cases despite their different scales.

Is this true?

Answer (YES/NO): NO